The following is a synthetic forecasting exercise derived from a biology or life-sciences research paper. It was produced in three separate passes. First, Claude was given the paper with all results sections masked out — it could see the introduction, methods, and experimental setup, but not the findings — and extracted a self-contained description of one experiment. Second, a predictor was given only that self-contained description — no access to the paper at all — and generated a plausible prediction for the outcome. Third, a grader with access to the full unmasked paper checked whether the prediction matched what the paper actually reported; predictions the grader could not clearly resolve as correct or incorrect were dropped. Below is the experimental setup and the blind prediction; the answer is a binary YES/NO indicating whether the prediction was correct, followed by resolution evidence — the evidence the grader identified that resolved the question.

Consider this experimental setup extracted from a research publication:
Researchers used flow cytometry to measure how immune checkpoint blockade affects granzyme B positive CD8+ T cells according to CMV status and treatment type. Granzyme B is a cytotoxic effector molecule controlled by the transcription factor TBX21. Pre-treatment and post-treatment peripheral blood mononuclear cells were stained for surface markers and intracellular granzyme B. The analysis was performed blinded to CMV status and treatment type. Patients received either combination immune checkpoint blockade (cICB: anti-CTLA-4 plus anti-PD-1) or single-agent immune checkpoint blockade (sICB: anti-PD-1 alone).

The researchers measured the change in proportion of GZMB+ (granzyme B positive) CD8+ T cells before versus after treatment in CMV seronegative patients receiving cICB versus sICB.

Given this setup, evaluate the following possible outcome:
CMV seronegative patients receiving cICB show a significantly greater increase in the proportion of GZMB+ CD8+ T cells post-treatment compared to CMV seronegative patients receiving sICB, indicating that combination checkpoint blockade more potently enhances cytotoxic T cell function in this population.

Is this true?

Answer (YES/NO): YES